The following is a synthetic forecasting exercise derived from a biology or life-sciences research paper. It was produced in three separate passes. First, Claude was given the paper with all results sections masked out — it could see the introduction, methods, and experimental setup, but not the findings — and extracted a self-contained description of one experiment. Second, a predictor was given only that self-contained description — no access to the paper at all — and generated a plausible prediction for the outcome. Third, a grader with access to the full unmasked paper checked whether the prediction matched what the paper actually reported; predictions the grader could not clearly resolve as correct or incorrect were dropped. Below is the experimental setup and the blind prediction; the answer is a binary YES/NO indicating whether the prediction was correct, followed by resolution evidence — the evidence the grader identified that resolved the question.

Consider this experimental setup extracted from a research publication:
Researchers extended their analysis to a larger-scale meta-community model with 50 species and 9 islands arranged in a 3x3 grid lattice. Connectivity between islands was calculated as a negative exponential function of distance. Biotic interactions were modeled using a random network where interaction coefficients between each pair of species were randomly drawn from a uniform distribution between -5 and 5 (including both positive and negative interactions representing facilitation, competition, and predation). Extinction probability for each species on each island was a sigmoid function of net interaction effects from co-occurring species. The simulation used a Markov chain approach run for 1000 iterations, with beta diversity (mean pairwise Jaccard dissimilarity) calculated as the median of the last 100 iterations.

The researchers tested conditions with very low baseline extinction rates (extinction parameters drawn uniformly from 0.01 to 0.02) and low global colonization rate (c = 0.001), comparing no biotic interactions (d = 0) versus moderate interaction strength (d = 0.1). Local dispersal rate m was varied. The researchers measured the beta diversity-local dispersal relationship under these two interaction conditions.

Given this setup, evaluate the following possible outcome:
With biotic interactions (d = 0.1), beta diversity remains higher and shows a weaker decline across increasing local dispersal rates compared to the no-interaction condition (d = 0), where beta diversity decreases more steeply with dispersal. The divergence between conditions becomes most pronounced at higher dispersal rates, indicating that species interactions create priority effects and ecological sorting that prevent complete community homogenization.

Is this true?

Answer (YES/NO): NO